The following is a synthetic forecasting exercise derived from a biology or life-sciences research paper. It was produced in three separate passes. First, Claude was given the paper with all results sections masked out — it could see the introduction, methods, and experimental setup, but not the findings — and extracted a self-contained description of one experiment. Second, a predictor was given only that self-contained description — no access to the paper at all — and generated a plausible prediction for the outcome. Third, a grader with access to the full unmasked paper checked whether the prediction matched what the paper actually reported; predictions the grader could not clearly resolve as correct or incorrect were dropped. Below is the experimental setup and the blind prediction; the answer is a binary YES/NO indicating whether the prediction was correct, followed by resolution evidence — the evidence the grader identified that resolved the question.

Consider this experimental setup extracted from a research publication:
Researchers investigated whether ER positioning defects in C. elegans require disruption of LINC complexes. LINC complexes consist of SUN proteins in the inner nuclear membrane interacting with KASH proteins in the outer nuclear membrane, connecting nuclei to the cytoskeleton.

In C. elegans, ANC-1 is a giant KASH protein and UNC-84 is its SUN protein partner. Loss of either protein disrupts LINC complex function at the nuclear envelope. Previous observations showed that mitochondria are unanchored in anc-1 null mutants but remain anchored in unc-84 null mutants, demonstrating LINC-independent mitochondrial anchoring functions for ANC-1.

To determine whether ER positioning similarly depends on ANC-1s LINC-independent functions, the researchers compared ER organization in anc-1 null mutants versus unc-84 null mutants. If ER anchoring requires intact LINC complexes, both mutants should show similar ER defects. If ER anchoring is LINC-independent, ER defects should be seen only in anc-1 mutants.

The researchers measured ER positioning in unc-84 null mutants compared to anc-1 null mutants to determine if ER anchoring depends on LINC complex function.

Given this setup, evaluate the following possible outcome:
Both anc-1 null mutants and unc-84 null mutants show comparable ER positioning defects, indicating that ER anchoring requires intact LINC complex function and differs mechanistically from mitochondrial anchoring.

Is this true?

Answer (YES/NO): NO